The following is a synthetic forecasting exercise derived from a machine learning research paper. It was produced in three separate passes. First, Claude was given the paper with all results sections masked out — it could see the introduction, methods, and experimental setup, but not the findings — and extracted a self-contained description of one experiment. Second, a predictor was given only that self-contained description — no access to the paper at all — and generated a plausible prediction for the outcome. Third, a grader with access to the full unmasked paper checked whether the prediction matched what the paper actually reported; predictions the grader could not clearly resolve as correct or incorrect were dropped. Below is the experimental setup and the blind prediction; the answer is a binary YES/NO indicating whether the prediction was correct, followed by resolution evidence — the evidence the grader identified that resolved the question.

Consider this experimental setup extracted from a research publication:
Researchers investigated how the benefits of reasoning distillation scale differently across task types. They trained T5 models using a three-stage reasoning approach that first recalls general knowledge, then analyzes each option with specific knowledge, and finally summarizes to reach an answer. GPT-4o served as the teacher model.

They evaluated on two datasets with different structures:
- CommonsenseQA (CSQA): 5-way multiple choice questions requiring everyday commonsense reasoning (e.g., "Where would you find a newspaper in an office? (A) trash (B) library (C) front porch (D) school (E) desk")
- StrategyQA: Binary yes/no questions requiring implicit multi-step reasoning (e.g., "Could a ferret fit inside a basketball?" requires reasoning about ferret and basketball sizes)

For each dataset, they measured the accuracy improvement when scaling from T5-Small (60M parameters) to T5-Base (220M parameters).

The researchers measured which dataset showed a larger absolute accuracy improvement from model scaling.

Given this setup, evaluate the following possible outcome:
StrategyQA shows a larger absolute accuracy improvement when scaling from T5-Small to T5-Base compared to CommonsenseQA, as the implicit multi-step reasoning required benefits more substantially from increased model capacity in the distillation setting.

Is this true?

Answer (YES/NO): NO